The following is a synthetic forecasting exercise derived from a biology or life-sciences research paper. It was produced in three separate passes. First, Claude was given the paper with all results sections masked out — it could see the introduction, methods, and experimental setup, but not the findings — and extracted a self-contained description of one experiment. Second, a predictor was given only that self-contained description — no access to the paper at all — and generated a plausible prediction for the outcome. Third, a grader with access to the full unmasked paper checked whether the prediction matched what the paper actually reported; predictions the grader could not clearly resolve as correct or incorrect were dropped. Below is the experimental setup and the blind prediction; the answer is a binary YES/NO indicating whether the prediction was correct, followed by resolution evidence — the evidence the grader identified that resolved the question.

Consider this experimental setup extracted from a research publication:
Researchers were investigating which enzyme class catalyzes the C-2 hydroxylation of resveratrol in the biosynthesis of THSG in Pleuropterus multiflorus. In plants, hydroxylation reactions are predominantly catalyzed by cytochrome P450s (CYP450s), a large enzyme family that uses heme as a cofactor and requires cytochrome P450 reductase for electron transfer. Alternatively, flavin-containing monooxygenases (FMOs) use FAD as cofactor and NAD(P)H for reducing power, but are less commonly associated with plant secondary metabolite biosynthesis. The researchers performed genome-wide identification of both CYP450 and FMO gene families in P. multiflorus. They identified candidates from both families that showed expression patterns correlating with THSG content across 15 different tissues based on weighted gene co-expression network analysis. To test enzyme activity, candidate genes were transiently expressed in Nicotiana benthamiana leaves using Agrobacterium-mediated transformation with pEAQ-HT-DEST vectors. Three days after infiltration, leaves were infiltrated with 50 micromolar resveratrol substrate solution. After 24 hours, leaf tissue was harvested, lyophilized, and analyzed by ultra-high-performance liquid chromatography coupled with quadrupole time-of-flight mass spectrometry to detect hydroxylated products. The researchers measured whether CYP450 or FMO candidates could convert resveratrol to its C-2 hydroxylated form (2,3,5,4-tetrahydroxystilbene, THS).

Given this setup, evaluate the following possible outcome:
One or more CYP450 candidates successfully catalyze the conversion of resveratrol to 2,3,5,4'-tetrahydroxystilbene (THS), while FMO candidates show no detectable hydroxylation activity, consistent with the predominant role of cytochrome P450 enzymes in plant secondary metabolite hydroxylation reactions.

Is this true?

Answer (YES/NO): NO